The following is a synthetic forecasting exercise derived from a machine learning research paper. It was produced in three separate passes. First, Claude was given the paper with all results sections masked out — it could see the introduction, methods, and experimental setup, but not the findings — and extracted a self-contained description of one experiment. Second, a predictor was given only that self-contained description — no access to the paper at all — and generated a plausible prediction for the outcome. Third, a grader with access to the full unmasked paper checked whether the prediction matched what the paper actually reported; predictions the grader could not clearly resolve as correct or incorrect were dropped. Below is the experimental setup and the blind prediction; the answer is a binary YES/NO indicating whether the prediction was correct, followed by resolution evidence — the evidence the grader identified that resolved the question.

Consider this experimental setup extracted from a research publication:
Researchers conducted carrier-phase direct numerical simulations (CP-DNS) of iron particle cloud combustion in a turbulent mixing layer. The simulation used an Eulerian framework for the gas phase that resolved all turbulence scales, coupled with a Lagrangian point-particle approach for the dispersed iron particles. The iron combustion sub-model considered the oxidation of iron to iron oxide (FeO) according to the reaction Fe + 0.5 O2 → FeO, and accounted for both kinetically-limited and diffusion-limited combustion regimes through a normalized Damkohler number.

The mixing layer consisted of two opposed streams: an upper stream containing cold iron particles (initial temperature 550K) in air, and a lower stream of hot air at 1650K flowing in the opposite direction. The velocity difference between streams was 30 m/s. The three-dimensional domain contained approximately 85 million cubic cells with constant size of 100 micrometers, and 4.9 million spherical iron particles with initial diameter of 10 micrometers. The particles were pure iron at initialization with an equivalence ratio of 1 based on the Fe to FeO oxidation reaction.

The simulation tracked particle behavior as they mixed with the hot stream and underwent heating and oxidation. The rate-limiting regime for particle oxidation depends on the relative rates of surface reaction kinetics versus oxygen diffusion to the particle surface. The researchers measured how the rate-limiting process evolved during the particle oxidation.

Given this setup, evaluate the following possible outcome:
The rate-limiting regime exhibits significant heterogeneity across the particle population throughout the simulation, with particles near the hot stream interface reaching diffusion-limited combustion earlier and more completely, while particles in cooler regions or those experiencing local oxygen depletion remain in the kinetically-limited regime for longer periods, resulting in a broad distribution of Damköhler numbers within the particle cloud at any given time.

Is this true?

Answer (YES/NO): NO